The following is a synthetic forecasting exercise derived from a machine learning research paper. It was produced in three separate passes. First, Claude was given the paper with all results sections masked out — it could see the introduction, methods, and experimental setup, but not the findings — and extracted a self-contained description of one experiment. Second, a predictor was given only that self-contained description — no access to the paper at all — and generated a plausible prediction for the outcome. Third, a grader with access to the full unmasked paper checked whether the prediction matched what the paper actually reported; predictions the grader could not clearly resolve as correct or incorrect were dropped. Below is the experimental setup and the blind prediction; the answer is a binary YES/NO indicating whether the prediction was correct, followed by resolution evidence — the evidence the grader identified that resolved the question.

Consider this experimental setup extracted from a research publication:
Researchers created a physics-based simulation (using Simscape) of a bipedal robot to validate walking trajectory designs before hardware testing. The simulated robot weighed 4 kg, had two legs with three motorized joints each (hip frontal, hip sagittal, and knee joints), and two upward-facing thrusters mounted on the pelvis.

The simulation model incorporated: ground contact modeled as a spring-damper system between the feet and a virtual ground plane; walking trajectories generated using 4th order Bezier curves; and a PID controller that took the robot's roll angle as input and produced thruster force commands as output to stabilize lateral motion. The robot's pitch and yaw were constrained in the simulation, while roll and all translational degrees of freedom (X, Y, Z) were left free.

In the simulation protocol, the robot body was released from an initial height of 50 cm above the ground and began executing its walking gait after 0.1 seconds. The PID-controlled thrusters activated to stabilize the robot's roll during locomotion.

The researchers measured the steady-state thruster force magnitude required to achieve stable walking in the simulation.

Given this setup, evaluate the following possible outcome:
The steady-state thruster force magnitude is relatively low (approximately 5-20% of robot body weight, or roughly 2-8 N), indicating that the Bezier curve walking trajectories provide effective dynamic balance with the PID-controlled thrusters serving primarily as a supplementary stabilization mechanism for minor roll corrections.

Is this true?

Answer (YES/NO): NO